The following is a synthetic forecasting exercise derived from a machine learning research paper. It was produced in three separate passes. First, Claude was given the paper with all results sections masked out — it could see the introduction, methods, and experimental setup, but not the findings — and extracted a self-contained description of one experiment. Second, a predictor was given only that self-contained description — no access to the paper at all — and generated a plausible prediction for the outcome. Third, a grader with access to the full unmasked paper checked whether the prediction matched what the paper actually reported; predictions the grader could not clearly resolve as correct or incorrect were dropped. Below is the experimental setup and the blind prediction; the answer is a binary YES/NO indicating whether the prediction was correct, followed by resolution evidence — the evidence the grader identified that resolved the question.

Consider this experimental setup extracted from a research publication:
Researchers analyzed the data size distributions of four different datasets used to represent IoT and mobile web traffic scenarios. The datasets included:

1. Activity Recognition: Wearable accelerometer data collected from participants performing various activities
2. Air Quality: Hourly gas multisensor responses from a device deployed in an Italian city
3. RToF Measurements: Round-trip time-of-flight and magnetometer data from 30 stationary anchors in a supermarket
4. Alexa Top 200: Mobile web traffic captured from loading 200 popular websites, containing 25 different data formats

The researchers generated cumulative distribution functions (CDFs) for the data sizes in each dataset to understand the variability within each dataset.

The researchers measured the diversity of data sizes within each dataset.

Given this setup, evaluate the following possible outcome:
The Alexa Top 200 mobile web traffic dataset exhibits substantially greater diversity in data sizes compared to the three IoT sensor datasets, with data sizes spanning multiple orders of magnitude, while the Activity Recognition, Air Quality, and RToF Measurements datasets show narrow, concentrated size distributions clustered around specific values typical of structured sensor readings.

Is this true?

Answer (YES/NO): YES